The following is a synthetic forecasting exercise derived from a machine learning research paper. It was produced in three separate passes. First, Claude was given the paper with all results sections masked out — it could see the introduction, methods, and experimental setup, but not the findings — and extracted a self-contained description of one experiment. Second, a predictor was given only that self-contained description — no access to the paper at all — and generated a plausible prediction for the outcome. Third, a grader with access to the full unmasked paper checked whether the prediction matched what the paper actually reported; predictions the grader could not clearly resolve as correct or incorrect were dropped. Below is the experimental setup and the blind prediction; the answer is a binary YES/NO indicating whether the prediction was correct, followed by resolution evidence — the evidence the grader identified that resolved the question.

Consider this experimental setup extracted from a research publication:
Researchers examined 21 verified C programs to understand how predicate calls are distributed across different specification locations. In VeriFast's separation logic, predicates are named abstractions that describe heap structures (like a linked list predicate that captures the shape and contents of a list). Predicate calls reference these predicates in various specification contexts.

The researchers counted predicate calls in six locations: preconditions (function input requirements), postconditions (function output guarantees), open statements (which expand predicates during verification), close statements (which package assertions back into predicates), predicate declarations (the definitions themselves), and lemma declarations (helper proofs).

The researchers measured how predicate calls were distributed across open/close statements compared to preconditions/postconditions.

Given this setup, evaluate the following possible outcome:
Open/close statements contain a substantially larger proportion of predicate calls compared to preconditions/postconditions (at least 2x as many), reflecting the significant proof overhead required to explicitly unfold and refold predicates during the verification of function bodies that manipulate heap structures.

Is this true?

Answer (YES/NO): NO